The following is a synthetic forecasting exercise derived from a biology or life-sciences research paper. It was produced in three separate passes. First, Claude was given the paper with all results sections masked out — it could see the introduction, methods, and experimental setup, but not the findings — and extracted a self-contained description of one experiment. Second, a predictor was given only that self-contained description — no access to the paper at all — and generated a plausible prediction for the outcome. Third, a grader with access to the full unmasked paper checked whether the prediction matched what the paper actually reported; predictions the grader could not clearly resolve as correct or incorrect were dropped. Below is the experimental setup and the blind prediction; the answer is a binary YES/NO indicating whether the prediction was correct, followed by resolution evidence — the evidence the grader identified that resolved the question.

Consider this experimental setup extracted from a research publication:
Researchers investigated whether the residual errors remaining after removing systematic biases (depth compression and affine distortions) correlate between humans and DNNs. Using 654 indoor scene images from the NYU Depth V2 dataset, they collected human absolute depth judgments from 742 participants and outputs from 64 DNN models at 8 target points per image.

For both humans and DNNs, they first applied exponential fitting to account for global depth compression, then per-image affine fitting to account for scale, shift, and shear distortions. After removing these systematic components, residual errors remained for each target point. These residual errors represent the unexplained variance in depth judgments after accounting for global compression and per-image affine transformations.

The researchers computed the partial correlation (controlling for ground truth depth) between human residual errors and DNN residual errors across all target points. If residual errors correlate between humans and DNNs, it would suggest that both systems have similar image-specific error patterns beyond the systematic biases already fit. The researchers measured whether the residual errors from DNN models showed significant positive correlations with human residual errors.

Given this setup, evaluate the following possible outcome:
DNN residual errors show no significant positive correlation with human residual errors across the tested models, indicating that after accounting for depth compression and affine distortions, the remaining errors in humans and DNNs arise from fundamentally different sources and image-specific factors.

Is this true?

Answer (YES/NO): NO